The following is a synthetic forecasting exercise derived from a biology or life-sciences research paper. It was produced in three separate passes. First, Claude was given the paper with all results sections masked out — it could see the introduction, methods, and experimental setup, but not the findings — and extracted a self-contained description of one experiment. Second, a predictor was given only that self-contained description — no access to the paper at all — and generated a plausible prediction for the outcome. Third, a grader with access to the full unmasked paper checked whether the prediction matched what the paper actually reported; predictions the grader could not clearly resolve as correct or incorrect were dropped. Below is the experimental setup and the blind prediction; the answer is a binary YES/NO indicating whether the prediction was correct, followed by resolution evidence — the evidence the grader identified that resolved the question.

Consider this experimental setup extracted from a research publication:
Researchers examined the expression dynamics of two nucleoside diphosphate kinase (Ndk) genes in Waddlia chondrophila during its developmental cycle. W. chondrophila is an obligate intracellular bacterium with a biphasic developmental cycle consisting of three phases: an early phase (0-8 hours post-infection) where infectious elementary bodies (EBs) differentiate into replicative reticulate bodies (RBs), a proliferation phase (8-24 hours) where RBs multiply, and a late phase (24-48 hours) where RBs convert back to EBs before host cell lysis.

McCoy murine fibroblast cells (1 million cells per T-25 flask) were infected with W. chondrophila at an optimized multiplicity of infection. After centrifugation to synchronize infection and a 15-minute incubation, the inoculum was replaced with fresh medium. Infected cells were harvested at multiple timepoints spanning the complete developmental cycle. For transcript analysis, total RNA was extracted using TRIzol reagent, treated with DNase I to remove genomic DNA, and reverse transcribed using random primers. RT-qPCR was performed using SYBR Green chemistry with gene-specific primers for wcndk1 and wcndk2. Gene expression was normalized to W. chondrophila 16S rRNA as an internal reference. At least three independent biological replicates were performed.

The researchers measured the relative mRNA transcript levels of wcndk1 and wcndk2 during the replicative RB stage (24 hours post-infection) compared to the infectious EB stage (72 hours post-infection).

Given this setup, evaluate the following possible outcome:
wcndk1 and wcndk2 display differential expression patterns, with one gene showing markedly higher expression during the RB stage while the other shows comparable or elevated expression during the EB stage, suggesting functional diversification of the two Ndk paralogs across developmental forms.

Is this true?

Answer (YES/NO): NO